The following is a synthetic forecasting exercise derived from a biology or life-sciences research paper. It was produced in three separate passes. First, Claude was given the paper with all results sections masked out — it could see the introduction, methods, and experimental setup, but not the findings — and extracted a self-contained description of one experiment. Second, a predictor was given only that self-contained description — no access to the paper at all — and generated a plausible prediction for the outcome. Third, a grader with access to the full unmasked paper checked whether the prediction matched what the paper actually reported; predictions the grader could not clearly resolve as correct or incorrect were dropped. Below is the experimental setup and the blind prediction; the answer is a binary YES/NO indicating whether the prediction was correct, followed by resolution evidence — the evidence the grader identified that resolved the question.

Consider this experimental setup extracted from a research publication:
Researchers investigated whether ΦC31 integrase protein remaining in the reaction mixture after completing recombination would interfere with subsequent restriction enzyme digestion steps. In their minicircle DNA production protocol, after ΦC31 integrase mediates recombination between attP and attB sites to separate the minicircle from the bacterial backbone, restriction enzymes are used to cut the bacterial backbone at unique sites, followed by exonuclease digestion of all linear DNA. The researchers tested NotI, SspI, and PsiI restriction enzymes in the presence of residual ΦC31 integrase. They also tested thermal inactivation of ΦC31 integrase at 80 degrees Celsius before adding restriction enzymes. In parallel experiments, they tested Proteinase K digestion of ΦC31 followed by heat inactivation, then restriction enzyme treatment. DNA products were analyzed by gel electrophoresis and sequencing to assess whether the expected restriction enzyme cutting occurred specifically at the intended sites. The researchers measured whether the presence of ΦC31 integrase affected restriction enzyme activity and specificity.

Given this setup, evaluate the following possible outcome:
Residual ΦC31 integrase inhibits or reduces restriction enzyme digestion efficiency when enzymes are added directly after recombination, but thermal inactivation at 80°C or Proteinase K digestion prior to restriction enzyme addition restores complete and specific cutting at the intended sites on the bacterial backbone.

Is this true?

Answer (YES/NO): NO